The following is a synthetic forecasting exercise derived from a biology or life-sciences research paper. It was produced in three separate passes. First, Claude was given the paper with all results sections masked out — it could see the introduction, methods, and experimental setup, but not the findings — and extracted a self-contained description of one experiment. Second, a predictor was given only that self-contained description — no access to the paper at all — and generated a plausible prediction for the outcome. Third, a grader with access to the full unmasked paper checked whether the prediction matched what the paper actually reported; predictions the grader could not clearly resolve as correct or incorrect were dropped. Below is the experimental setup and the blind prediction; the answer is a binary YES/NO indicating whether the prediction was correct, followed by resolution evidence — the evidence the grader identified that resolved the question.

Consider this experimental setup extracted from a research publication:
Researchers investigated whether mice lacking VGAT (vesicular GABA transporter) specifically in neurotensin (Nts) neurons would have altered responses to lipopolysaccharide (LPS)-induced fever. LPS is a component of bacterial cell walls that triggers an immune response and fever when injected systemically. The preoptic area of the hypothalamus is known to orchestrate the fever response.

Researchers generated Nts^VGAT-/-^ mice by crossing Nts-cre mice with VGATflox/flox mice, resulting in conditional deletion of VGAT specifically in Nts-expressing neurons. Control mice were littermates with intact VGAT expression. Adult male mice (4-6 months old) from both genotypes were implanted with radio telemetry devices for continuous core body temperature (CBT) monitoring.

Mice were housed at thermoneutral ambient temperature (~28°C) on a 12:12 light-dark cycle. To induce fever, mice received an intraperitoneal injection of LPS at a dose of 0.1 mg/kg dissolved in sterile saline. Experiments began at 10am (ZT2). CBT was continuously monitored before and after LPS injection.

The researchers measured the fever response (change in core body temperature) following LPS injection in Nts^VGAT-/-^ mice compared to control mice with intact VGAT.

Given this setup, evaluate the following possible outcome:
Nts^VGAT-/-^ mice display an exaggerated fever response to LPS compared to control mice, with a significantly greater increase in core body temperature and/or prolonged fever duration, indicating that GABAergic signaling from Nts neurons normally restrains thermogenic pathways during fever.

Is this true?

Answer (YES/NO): NO